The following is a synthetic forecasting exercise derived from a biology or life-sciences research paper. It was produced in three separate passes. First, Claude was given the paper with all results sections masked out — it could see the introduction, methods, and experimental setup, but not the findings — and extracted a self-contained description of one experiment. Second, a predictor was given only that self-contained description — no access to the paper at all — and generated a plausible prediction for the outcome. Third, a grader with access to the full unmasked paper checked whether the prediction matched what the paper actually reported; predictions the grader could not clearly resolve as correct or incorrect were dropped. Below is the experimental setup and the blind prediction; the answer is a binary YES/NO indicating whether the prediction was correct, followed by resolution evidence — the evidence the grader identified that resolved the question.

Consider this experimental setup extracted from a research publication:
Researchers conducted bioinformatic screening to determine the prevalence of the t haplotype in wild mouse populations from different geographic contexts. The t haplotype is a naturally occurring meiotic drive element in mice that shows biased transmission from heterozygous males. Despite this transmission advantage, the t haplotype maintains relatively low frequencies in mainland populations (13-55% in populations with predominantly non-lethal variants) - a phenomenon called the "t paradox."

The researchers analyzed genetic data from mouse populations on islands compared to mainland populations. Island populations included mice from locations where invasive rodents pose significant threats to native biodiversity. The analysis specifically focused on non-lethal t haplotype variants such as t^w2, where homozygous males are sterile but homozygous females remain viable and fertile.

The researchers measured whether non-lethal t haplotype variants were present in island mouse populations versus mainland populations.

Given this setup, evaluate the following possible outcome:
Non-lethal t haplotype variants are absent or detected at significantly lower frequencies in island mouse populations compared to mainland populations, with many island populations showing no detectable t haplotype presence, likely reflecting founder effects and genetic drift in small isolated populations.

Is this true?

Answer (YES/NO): YES